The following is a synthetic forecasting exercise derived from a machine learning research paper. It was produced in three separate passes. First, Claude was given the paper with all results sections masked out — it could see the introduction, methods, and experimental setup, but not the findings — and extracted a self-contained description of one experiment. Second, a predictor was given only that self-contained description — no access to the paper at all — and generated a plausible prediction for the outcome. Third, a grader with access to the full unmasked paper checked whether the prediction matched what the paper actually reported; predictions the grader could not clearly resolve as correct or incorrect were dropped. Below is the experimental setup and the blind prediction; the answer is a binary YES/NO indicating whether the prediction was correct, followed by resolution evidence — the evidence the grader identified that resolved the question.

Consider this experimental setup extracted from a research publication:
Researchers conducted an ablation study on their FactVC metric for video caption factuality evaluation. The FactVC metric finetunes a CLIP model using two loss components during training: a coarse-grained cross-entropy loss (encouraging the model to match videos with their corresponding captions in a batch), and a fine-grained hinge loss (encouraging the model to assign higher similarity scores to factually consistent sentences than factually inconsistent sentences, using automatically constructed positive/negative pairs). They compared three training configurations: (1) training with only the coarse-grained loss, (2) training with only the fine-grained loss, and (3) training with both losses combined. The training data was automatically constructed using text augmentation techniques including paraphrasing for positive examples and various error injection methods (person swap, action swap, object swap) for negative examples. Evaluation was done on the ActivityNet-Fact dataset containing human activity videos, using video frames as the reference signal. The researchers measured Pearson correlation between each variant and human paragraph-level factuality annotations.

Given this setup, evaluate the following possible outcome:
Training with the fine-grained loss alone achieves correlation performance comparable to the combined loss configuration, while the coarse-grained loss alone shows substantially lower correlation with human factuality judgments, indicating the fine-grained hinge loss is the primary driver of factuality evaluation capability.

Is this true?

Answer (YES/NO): NO